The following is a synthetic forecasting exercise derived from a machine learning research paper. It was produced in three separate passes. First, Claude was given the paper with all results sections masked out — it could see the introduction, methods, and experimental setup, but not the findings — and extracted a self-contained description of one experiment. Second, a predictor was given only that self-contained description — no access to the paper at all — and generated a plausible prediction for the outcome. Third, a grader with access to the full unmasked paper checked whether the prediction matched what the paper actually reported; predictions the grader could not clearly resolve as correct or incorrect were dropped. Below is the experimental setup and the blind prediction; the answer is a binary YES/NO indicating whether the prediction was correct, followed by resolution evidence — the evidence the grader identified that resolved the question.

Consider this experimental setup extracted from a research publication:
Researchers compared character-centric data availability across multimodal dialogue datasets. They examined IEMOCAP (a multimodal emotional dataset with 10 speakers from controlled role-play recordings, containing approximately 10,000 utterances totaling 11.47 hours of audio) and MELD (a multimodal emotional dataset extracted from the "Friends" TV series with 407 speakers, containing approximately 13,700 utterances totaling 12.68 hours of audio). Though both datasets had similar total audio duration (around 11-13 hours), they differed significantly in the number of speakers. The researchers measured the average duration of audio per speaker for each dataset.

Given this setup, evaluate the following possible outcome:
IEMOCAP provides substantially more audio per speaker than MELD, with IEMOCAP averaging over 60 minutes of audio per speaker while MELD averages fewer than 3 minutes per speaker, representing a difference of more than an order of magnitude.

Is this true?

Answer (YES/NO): YES